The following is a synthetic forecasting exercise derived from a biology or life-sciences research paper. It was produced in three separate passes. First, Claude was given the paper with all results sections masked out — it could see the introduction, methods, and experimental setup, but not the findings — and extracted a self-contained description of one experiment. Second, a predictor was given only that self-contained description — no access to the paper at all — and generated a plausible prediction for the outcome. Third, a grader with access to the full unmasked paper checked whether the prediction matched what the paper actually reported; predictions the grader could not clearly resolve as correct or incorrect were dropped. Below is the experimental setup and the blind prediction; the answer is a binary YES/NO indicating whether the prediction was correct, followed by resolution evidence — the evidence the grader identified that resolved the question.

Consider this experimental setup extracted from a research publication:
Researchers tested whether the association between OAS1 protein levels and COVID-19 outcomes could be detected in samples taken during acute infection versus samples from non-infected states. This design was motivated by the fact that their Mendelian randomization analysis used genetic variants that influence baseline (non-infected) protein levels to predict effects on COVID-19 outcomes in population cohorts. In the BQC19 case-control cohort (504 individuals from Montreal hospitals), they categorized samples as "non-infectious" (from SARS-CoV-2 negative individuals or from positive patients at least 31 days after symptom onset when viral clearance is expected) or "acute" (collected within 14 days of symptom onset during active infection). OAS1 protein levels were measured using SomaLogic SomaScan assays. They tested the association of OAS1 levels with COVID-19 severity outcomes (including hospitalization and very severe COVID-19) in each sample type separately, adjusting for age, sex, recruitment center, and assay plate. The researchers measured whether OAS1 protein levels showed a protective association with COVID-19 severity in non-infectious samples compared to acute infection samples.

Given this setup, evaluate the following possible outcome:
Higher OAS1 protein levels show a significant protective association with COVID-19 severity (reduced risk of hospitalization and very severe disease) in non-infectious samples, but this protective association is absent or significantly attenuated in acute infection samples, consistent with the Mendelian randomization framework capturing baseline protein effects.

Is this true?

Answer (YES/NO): NO